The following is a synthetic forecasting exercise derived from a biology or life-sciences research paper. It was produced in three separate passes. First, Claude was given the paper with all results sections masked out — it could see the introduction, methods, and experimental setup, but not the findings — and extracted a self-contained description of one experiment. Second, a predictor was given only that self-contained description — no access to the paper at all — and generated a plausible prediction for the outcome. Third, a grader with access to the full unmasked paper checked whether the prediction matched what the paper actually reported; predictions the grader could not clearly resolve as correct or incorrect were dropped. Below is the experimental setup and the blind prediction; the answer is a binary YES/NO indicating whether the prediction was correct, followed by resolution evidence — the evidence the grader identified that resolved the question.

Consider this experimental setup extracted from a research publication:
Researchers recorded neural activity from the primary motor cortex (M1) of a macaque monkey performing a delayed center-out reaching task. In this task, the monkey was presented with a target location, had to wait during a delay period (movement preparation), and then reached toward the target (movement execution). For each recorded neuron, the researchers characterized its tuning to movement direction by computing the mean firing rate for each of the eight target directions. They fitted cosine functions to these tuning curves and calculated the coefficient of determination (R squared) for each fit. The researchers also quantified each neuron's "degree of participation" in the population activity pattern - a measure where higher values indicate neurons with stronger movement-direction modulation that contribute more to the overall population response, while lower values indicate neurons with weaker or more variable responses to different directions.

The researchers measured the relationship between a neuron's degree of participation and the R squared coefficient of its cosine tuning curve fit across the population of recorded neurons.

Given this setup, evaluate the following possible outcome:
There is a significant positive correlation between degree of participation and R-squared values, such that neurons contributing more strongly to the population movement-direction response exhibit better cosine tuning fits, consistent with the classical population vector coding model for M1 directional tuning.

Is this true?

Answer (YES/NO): YES